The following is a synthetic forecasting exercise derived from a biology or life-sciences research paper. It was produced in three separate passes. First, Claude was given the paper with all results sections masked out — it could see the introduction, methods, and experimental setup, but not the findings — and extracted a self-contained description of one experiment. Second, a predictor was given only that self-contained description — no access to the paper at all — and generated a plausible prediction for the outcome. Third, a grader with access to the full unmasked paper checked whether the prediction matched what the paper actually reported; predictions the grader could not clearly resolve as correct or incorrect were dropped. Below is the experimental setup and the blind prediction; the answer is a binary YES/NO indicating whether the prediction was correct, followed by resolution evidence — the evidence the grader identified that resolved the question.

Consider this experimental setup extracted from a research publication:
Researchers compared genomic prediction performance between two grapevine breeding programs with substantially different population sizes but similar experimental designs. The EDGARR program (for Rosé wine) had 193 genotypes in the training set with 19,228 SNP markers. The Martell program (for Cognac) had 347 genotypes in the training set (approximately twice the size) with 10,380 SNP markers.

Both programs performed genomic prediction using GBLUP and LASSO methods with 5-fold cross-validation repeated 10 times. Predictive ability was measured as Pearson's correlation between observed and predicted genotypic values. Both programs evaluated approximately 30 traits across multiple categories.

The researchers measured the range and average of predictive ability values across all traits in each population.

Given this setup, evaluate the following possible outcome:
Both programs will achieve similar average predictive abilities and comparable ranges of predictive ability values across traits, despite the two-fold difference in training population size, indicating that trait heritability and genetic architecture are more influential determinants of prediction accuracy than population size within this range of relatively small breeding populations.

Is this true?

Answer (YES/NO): YES